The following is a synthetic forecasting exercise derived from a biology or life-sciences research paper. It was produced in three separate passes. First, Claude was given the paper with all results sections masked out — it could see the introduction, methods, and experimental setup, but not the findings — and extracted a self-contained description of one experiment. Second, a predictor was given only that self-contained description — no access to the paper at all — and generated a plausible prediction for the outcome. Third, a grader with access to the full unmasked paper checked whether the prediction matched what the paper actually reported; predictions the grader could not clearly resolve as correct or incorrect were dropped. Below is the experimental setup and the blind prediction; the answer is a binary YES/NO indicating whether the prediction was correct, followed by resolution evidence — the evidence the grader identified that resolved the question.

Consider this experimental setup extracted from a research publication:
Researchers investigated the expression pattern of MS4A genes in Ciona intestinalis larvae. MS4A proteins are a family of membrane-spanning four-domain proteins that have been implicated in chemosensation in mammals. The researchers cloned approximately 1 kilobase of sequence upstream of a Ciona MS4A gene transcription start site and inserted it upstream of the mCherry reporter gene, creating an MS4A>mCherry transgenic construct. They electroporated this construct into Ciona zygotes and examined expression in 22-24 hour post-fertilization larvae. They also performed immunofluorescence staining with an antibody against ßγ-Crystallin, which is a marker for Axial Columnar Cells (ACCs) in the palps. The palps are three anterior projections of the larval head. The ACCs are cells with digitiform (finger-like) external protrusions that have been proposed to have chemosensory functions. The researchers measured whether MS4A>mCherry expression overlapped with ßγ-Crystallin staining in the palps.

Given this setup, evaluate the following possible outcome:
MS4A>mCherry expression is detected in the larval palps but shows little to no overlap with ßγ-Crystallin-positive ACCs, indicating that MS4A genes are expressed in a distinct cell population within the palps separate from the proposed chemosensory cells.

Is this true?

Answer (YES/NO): NO